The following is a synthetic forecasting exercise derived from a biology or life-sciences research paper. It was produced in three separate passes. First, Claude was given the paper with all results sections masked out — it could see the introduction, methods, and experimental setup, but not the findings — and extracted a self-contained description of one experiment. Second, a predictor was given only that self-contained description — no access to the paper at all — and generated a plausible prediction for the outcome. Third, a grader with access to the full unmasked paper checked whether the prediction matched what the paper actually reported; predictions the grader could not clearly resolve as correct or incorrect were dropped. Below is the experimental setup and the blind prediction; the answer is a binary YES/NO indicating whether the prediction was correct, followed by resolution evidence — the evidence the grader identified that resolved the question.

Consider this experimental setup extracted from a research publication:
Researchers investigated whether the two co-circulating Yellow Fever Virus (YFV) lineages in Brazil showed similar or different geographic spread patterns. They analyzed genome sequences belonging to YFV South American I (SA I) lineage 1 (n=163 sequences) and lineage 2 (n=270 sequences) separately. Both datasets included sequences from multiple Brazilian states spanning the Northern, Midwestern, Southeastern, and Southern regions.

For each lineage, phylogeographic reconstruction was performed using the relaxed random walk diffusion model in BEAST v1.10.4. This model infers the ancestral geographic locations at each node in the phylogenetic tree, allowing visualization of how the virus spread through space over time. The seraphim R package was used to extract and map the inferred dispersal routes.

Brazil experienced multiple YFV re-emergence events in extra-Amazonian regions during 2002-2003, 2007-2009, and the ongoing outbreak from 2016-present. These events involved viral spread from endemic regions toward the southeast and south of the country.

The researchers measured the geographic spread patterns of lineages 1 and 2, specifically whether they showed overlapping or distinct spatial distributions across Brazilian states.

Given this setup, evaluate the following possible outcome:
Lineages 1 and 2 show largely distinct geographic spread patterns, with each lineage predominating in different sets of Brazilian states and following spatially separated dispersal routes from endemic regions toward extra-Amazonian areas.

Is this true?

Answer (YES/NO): YES